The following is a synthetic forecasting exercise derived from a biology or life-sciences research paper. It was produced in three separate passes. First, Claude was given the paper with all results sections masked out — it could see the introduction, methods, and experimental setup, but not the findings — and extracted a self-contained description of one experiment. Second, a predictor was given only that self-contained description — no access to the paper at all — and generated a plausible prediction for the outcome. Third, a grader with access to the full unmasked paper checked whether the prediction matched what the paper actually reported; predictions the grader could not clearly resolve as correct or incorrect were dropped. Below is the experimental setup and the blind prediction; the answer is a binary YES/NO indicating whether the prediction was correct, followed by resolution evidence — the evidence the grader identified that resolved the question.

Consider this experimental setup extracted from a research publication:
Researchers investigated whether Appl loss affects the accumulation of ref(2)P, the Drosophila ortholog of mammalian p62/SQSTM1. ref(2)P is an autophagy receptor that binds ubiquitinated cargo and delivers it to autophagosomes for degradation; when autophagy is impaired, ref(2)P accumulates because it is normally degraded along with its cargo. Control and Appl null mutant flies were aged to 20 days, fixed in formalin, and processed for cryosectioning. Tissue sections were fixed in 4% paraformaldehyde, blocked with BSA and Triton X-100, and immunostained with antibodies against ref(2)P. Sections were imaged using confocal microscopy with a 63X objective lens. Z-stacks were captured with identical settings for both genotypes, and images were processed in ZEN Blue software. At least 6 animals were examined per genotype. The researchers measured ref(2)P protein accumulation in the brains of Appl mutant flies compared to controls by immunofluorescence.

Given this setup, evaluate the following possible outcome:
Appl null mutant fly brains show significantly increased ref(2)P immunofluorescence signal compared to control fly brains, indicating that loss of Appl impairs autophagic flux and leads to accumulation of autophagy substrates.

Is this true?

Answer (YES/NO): YES